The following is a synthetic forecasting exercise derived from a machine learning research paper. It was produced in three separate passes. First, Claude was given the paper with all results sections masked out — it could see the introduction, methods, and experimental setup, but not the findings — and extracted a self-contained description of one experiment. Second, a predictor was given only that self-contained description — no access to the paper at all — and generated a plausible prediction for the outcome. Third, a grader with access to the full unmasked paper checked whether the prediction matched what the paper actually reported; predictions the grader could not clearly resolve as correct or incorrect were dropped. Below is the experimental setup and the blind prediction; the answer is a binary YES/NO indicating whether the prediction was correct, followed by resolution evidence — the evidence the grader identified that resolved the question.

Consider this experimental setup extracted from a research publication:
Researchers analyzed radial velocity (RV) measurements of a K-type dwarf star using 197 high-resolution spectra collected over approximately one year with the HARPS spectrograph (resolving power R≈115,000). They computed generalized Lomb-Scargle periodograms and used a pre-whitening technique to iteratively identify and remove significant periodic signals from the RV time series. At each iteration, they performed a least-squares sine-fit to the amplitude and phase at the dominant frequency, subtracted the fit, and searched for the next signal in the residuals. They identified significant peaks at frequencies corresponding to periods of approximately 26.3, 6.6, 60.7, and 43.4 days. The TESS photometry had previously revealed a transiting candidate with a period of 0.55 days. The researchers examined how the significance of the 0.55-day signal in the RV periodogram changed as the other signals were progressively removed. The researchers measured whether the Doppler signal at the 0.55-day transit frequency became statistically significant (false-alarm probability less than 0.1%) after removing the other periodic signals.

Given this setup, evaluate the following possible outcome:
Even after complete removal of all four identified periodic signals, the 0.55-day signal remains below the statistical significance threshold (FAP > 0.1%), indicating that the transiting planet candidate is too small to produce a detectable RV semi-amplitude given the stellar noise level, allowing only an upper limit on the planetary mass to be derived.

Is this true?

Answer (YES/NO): NO